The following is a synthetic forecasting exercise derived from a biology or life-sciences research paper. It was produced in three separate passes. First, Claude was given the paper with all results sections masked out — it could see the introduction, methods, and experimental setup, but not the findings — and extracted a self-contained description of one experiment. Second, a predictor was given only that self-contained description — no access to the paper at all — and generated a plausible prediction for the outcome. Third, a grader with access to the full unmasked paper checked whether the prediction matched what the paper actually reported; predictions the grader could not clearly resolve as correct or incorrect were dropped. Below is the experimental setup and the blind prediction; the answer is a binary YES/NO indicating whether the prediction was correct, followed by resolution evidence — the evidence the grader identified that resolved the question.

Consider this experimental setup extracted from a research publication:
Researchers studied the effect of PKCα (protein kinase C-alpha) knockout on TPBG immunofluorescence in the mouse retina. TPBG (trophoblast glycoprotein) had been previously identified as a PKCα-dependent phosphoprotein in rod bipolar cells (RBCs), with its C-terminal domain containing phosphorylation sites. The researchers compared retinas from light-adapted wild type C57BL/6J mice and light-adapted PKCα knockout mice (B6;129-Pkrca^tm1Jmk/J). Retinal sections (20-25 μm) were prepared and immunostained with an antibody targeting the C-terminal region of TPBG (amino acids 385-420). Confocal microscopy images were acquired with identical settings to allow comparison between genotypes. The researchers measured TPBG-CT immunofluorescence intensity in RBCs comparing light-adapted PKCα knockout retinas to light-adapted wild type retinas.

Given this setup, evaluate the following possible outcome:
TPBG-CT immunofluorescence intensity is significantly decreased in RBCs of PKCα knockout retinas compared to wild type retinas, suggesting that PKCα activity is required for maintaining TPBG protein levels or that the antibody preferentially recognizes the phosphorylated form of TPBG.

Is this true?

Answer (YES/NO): NO